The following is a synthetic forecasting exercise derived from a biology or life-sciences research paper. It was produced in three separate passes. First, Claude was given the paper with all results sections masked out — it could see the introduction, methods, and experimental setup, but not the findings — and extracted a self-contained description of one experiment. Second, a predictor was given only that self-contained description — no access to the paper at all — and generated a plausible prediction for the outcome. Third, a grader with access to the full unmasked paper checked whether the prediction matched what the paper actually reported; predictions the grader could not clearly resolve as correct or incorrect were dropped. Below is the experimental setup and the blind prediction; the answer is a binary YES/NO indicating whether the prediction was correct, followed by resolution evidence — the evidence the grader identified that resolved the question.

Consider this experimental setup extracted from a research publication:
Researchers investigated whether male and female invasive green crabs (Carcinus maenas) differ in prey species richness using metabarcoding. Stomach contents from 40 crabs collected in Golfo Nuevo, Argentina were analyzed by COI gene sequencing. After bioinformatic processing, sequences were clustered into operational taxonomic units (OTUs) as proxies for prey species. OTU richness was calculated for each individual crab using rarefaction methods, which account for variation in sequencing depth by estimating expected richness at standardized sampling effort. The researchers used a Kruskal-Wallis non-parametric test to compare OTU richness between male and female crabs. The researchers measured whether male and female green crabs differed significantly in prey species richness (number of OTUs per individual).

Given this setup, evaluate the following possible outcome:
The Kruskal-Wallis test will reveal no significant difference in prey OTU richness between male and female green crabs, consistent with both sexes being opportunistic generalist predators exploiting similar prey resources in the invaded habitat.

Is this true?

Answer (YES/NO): NO